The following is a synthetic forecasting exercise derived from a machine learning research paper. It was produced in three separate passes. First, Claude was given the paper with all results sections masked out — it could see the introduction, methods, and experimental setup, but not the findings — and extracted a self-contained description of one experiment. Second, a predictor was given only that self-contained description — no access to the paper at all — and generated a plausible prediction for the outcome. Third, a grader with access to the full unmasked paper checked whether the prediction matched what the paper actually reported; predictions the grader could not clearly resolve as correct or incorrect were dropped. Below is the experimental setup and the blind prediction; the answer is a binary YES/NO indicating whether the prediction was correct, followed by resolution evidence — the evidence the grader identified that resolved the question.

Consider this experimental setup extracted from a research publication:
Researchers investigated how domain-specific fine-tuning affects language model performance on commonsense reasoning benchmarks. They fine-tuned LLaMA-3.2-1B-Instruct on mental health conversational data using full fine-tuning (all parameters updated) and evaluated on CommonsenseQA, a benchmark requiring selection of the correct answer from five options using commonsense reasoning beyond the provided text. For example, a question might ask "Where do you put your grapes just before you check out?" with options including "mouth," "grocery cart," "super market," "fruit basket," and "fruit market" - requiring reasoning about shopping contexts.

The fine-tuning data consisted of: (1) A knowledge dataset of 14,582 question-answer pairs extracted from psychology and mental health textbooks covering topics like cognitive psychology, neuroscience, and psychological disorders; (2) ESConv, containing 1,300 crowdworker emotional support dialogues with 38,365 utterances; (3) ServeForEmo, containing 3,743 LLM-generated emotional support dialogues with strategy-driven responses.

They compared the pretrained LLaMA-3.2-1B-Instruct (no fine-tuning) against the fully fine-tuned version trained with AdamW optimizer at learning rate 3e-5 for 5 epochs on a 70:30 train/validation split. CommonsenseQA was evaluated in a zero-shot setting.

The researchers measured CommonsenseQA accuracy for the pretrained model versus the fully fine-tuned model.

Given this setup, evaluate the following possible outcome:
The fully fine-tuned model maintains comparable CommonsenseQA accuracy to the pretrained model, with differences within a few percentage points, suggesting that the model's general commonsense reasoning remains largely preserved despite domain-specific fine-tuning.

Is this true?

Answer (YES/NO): NO